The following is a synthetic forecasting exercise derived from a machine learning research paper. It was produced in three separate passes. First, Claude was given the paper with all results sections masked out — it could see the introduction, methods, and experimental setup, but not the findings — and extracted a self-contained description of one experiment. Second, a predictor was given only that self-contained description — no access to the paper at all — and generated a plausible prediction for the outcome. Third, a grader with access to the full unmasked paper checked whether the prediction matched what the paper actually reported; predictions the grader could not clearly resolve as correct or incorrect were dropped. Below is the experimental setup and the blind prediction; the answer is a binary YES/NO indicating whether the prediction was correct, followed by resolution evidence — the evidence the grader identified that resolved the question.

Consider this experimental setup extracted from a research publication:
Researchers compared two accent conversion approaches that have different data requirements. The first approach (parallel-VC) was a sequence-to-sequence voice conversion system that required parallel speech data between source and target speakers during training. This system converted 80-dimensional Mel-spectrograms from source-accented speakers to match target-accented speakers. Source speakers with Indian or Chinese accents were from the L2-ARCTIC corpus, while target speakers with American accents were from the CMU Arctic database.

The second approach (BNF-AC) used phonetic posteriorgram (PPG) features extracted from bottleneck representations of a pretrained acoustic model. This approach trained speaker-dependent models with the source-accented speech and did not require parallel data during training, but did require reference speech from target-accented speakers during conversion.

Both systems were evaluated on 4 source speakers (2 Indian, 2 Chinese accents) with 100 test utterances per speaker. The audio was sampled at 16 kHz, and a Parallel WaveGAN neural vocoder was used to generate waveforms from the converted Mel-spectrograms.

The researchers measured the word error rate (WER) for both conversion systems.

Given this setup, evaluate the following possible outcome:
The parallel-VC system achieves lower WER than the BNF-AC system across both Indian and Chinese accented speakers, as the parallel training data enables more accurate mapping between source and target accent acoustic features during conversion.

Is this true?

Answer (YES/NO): YES